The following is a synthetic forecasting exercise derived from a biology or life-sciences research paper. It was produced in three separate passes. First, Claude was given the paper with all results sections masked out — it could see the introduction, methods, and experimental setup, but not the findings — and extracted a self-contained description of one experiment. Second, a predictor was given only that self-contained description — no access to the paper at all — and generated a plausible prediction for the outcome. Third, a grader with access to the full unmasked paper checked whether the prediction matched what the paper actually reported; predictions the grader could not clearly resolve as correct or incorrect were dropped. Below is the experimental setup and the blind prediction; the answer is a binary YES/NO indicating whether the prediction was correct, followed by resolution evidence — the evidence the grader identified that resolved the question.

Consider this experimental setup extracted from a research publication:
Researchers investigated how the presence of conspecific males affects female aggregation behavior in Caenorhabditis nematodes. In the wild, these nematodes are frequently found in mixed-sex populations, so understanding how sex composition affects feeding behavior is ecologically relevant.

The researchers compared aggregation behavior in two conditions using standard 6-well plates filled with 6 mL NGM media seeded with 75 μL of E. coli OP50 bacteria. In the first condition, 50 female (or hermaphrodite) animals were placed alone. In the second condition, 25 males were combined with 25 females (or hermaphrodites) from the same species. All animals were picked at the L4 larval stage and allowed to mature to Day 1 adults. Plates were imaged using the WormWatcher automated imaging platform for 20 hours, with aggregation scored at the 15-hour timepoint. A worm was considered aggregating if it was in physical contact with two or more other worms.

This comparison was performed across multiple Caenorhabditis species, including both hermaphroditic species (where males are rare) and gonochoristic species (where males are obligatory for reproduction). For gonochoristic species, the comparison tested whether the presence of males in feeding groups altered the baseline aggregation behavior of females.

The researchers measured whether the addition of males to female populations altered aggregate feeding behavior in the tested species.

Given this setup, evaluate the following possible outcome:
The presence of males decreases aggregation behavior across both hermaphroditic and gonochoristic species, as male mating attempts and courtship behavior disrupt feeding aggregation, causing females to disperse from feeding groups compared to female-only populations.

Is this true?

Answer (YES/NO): NO